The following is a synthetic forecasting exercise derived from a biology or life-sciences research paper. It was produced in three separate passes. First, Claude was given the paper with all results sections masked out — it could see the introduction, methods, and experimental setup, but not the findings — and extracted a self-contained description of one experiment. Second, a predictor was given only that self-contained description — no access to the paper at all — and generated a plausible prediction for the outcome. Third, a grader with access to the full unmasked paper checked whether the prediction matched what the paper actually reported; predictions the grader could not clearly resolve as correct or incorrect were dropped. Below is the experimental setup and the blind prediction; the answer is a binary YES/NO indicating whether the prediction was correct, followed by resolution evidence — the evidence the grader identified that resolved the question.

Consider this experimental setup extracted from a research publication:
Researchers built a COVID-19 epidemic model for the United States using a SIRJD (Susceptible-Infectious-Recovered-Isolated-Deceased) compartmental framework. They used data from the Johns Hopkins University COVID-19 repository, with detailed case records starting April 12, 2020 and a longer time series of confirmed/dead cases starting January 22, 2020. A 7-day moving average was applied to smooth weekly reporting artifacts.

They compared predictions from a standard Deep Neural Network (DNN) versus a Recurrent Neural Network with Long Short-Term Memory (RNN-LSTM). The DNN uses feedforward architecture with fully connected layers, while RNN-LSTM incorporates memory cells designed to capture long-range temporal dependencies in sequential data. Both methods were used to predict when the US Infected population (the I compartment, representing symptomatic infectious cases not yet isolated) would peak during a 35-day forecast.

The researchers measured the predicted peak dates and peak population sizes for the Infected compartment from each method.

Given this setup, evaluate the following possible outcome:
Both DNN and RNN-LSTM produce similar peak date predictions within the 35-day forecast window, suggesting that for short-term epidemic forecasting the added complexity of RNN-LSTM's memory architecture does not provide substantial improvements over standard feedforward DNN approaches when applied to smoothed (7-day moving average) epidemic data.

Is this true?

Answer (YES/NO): NO